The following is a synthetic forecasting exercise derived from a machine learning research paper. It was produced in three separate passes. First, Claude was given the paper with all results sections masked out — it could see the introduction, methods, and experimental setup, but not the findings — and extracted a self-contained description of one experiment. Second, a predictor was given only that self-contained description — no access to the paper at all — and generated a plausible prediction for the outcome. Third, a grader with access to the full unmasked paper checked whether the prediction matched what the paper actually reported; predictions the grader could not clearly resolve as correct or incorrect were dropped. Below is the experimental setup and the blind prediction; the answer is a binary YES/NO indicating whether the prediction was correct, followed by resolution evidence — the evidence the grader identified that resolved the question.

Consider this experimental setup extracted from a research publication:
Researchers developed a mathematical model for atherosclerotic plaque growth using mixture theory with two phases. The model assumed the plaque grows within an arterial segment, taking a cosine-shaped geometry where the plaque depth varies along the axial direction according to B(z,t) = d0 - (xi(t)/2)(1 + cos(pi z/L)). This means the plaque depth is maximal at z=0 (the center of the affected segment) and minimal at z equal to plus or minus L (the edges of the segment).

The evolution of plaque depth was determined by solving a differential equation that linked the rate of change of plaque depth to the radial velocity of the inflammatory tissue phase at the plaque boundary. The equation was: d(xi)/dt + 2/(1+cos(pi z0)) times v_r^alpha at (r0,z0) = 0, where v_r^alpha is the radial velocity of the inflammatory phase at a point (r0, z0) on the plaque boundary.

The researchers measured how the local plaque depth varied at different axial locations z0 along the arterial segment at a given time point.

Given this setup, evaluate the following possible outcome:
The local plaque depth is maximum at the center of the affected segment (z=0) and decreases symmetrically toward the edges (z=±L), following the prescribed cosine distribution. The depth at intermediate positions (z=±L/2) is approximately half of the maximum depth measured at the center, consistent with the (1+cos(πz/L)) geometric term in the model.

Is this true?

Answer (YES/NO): YES